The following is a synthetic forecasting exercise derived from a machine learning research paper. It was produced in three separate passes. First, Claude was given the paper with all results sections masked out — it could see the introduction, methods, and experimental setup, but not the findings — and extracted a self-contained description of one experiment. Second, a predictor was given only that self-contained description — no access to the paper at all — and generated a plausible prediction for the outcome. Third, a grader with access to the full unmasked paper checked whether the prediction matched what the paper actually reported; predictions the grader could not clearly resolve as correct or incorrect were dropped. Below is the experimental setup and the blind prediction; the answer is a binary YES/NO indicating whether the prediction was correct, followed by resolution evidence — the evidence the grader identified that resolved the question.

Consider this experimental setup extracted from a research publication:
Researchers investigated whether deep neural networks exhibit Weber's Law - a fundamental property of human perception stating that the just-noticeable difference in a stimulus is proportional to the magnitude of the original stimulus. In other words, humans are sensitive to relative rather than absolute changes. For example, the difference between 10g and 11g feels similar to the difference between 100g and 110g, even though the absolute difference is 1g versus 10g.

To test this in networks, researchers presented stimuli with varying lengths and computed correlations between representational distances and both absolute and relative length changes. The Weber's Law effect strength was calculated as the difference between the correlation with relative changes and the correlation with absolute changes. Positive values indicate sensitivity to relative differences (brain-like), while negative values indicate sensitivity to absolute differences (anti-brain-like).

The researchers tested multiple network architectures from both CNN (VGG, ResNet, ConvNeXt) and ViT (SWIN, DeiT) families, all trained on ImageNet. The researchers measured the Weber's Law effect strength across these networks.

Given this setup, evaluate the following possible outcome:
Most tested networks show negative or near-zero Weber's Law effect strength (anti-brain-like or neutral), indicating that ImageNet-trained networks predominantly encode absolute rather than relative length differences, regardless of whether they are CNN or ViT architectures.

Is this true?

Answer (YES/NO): NO